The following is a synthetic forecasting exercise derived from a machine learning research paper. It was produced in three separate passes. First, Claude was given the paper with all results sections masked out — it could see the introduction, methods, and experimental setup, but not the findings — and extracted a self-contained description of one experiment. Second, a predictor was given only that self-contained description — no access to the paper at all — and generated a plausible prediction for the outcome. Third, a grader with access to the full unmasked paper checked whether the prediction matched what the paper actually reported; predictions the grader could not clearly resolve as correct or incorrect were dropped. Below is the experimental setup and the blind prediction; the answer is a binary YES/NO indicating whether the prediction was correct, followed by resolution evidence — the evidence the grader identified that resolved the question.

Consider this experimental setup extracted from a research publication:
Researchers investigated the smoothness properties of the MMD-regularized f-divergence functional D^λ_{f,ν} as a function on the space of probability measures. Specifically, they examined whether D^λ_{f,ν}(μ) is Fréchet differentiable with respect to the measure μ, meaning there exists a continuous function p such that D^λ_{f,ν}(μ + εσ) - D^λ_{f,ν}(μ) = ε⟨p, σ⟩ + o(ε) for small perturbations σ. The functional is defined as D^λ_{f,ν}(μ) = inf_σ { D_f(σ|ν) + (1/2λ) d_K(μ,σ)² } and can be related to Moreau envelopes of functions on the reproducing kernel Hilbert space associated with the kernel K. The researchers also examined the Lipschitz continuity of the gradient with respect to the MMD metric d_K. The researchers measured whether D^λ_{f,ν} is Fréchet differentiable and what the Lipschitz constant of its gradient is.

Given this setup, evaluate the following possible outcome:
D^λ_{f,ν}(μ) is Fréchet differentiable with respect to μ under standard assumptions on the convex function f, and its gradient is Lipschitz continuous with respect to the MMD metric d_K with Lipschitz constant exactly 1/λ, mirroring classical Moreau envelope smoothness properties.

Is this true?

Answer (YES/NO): YES